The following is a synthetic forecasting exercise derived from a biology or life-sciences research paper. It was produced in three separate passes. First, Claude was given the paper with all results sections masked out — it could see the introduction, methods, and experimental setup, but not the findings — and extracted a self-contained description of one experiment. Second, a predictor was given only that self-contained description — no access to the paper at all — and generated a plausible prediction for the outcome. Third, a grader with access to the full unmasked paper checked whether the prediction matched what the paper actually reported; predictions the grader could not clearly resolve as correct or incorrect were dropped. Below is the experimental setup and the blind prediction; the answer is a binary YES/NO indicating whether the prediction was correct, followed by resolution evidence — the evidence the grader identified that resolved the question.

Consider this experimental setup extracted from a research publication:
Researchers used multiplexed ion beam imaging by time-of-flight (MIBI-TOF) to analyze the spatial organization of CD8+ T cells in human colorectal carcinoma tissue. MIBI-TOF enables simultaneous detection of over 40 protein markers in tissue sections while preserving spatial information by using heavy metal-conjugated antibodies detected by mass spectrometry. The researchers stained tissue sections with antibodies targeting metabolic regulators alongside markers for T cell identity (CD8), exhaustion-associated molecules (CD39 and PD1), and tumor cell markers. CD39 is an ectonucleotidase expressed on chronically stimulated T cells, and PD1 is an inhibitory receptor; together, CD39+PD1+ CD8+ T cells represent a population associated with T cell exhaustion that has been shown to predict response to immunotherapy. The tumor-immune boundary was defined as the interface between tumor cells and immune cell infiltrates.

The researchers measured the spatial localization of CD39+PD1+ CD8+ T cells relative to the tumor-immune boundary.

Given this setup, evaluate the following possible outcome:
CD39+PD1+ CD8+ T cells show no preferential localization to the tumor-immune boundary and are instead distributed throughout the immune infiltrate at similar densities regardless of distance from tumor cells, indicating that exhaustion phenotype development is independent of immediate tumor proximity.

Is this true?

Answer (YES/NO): NO